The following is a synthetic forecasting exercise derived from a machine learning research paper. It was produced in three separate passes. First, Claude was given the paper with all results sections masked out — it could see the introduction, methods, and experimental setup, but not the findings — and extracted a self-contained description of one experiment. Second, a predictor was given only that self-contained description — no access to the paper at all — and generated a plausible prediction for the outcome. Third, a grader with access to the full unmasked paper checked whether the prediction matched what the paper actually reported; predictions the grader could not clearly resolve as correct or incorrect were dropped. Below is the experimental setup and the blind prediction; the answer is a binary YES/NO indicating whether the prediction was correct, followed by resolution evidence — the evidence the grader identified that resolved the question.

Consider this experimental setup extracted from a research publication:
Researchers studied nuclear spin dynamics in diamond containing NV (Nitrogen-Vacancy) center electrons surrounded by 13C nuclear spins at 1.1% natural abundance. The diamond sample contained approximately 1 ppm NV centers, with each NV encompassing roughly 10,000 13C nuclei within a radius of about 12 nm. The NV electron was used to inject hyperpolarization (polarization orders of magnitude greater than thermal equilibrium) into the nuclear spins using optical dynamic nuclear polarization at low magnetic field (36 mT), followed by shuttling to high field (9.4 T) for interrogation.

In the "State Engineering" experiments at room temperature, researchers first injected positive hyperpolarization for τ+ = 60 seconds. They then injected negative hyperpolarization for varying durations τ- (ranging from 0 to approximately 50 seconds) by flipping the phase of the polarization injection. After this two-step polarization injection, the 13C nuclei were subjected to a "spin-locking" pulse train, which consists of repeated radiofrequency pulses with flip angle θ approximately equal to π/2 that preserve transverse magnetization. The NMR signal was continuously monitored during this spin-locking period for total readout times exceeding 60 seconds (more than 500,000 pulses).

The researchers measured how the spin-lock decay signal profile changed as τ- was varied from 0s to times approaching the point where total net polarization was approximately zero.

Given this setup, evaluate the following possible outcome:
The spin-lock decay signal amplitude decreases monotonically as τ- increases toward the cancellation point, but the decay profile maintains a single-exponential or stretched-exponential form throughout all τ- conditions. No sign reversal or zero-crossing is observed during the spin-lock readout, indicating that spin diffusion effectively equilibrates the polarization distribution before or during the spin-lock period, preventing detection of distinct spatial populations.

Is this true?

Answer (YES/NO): NO